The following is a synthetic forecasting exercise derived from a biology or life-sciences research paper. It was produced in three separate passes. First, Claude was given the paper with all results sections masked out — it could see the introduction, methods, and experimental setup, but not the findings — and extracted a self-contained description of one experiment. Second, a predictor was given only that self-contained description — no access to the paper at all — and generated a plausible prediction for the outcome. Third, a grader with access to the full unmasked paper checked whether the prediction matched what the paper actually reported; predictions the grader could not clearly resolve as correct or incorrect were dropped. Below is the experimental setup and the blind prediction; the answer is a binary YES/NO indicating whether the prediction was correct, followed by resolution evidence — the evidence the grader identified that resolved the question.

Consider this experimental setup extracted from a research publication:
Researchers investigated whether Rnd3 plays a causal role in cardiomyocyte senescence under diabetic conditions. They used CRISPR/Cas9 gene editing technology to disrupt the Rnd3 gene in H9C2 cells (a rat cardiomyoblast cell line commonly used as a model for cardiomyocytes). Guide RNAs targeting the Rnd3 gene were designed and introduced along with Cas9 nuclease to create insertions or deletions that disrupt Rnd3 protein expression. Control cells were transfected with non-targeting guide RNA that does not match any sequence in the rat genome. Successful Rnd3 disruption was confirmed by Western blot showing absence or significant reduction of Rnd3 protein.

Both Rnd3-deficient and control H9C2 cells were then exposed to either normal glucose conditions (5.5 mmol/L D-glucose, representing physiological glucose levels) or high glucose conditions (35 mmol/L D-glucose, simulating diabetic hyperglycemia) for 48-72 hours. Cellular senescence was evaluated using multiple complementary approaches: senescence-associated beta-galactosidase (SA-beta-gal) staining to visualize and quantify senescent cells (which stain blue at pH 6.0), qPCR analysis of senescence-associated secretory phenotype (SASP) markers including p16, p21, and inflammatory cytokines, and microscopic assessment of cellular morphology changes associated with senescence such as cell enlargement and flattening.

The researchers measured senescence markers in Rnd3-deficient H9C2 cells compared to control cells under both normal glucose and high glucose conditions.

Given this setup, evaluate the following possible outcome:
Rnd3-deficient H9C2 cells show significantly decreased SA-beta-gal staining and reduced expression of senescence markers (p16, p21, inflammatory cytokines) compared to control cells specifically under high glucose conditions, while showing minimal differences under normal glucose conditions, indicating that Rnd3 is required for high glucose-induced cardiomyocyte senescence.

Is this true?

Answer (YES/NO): NO